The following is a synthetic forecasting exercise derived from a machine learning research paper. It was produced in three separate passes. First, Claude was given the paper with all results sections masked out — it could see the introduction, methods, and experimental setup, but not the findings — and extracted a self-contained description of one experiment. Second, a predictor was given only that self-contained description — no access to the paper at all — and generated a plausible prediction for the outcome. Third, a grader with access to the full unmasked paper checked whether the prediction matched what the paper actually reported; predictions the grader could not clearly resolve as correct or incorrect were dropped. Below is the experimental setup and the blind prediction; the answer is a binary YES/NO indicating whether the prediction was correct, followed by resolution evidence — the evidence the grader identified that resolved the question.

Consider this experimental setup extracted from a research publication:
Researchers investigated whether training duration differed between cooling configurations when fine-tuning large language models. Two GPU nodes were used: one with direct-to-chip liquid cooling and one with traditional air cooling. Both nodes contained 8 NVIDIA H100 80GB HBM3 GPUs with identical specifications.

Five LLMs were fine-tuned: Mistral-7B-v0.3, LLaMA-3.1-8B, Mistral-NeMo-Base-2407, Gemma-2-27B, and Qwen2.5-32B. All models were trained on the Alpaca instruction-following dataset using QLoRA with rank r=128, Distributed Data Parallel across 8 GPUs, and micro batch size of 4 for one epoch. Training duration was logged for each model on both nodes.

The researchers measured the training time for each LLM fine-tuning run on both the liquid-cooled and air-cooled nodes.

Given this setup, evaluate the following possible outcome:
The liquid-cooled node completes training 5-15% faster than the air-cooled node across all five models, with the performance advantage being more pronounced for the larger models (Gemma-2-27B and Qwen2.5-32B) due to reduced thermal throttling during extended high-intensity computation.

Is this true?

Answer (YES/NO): NO